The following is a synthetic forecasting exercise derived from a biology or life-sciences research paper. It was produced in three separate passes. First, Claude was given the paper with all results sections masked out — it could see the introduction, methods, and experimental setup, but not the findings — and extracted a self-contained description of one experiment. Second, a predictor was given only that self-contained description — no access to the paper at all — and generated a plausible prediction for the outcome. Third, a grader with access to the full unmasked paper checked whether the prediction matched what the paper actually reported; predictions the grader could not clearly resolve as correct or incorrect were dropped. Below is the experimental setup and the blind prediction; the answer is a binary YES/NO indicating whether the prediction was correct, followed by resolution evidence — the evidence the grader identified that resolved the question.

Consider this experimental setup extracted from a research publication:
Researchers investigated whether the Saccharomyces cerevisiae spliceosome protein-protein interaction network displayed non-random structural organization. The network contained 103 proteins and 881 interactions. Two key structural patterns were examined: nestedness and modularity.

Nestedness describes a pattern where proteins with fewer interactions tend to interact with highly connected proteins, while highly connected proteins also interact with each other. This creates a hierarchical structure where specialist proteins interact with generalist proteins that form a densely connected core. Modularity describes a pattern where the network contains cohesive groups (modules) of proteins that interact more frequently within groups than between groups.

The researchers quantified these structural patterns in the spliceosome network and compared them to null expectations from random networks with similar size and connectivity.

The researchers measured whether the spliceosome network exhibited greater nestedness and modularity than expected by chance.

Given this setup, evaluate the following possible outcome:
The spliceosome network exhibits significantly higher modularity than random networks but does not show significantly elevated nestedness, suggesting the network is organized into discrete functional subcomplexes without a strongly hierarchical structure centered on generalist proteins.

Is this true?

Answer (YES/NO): NO